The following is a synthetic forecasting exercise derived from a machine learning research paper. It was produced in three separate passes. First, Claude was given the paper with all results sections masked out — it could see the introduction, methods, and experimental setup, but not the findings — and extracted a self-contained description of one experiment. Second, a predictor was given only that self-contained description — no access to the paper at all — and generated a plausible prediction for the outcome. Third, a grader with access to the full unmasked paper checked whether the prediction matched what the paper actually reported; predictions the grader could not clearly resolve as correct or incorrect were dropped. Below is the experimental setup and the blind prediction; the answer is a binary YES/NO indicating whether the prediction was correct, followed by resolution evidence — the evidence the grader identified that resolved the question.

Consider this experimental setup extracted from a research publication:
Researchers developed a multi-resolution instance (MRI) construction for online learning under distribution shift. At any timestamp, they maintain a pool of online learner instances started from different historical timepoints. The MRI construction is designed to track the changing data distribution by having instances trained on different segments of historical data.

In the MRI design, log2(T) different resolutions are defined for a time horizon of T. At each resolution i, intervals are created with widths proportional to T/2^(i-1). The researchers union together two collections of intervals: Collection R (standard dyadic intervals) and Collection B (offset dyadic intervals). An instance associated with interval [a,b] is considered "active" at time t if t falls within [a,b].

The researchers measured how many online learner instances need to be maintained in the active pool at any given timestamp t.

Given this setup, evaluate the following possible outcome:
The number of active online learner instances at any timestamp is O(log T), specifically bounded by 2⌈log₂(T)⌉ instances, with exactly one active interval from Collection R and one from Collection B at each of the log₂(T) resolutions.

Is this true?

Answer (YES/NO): NO